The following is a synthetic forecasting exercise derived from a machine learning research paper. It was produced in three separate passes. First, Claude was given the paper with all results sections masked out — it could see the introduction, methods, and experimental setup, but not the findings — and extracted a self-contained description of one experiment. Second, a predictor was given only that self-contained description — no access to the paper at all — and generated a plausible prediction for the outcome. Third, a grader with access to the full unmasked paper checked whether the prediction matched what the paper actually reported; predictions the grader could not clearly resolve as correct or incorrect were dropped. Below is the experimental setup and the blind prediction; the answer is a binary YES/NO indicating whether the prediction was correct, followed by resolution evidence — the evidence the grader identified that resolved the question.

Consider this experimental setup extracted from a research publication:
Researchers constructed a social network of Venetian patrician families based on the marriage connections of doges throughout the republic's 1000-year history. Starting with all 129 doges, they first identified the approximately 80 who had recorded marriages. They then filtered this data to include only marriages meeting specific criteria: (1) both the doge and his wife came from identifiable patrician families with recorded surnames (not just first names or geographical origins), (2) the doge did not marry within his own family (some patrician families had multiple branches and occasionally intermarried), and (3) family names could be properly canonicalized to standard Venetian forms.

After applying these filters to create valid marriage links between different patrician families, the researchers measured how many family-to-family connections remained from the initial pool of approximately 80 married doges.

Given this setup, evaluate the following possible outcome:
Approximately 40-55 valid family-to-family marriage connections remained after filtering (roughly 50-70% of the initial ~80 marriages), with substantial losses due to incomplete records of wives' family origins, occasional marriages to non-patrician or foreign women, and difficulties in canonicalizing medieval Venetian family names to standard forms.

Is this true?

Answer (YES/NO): NO